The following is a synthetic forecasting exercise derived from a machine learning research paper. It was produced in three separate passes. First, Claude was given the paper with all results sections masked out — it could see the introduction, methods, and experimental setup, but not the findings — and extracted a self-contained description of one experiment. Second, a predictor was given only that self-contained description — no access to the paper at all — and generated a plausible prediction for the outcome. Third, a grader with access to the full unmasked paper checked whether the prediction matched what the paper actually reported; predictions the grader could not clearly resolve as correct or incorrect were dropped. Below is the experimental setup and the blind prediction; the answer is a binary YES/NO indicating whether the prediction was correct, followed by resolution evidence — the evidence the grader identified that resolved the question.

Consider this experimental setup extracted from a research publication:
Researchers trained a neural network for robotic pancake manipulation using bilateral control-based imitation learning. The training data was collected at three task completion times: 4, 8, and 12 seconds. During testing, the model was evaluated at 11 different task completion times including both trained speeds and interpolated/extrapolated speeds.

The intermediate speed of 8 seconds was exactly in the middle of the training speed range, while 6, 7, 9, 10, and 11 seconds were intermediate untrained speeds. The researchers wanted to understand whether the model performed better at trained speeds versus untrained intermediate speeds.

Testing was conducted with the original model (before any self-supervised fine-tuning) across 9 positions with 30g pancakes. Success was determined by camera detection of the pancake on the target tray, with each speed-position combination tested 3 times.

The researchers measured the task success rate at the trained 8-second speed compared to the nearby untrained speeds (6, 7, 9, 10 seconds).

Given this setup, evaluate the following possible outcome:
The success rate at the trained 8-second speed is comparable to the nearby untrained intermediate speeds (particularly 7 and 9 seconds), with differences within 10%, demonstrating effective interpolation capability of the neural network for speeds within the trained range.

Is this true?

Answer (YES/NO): NO